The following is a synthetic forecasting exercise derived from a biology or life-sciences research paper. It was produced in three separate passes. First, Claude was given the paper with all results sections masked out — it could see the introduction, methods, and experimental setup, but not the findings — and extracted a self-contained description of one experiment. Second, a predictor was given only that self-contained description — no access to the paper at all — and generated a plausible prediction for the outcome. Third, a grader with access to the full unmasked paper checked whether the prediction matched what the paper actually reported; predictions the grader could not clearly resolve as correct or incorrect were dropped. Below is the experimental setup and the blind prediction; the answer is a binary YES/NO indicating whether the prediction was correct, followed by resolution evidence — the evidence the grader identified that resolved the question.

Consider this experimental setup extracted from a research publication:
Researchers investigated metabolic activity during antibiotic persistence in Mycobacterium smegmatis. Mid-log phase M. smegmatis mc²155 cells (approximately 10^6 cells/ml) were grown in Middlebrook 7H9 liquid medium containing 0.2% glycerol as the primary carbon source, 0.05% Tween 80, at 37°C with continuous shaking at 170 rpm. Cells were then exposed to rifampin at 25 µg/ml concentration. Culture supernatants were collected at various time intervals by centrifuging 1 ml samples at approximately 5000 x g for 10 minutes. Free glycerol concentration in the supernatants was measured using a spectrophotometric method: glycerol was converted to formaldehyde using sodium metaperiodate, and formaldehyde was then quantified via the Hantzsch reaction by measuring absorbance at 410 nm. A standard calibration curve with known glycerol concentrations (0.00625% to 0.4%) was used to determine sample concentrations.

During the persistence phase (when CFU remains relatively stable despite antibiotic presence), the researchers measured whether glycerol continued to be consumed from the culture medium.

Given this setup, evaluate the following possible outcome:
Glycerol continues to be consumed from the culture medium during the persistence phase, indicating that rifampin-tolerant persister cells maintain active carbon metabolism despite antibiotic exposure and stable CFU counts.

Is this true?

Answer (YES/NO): NO